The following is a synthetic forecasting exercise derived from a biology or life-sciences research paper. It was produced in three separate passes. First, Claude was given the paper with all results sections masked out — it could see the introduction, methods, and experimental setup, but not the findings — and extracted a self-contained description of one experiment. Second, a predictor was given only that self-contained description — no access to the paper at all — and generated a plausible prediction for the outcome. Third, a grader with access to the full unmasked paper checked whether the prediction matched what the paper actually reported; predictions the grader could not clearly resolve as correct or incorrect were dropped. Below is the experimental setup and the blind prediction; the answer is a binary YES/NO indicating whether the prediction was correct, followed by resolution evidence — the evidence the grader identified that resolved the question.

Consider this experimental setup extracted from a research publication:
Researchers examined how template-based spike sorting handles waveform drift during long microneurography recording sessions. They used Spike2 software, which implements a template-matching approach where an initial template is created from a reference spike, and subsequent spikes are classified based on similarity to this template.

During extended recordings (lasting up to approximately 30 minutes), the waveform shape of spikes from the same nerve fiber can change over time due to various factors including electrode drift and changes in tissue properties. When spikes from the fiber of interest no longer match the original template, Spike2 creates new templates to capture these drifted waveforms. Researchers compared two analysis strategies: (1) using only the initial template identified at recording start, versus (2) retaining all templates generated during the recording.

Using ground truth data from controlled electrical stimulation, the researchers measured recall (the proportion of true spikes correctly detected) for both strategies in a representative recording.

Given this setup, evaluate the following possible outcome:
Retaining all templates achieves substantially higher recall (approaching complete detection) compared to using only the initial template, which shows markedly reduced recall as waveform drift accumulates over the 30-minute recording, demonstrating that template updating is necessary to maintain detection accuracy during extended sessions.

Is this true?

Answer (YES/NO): YES